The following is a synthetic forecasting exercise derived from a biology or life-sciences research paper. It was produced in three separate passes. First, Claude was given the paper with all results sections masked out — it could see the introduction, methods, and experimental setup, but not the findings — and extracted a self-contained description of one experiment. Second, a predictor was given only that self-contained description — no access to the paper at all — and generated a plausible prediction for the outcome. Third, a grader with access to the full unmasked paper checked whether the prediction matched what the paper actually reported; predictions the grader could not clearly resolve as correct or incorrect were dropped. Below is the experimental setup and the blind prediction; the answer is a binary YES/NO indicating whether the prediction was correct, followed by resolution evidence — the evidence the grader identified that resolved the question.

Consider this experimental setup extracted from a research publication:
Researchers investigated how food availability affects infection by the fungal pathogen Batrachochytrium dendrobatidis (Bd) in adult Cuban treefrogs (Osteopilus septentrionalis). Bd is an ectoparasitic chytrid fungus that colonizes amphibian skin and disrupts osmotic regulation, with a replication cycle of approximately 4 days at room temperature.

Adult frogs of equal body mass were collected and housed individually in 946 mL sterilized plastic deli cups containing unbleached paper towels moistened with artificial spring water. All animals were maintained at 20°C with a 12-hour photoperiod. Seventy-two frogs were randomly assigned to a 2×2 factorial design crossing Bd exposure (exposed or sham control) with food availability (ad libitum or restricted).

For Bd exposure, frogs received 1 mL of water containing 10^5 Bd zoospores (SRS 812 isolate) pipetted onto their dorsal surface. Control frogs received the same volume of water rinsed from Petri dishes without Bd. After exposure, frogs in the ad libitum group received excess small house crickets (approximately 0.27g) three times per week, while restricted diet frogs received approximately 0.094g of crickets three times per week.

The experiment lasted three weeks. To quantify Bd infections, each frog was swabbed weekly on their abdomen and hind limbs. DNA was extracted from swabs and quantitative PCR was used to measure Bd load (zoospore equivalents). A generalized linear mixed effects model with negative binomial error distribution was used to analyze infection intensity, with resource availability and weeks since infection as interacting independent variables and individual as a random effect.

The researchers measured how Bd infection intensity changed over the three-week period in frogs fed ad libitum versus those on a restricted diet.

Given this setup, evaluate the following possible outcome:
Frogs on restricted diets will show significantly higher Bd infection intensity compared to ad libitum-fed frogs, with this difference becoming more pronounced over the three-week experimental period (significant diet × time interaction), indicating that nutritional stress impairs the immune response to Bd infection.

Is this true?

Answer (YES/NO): NO